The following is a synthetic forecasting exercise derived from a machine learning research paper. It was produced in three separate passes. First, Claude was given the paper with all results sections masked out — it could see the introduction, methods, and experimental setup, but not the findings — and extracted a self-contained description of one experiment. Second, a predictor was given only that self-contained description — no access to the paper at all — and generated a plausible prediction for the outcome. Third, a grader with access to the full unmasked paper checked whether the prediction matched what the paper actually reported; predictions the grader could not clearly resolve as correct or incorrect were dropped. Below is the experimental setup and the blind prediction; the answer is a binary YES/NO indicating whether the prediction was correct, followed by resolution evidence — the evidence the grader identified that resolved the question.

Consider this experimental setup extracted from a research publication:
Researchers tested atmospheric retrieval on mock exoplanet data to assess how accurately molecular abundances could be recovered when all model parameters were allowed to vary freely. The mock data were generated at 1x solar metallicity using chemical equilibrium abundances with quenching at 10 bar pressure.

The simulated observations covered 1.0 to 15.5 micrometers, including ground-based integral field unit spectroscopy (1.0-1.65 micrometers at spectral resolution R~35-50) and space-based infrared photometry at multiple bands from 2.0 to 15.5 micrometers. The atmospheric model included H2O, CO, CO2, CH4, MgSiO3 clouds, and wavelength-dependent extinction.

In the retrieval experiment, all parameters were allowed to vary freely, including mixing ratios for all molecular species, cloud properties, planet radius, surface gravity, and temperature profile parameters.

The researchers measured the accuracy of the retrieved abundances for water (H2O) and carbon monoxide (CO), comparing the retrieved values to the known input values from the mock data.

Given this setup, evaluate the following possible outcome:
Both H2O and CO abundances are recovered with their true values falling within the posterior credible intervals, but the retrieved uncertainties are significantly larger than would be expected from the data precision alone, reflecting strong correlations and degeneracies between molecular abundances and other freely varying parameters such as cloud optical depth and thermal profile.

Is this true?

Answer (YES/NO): NO